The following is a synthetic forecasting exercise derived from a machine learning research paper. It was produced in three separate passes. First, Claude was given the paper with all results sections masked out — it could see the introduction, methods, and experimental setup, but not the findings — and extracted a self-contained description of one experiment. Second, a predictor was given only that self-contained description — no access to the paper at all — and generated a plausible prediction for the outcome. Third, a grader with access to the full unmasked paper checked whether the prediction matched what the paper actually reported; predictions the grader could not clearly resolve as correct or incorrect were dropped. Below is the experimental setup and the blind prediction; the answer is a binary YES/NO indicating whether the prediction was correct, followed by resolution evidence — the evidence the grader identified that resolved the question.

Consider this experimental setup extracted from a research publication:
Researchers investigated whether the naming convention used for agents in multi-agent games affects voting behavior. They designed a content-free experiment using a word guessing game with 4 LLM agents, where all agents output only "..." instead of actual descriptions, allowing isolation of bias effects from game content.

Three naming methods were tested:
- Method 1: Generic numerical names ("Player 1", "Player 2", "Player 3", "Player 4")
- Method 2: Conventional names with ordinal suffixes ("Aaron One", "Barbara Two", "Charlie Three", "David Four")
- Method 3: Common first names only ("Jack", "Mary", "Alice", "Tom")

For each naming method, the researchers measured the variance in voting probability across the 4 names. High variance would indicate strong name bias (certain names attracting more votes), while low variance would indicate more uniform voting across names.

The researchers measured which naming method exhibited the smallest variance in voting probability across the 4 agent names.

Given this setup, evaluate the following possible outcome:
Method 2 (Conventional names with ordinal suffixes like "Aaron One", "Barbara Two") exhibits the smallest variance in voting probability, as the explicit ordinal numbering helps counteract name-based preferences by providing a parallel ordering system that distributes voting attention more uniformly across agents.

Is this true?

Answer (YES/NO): NO